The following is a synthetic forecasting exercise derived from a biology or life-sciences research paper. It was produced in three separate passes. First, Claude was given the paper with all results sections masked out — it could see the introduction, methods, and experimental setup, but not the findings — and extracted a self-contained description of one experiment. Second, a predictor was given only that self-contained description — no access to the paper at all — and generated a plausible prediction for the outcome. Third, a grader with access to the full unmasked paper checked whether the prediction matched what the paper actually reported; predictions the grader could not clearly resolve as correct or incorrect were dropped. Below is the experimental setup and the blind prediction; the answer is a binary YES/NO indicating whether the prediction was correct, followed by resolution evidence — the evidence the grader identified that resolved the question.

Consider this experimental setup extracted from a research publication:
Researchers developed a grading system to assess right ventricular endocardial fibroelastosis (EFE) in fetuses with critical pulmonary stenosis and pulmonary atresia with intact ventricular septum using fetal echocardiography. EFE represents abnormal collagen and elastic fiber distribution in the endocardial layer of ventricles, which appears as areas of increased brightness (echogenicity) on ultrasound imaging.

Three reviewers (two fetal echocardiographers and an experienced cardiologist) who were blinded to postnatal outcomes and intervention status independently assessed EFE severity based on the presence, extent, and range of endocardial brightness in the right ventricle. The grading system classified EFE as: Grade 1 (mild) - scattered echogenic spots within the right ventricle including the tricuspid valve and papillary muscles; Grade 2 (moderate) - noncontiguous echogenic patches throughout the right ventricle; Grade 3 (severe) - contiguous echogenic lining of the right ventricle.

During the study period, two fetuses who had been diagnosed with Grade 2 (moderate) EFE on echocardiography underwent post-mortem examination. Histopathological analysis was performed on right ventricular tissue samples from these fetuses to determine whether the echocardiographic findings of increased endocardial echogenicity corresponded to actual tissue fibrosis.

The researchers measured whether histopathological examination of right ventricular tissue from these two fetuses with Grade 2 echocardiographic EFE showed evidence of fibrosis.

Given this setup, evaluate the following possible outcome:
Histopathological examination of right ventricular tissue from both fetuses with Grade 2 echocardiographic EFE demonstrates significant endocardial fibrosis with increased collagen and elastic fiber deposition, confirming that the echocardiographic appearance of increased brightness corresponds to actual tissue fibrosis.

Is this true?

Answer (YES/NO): NO